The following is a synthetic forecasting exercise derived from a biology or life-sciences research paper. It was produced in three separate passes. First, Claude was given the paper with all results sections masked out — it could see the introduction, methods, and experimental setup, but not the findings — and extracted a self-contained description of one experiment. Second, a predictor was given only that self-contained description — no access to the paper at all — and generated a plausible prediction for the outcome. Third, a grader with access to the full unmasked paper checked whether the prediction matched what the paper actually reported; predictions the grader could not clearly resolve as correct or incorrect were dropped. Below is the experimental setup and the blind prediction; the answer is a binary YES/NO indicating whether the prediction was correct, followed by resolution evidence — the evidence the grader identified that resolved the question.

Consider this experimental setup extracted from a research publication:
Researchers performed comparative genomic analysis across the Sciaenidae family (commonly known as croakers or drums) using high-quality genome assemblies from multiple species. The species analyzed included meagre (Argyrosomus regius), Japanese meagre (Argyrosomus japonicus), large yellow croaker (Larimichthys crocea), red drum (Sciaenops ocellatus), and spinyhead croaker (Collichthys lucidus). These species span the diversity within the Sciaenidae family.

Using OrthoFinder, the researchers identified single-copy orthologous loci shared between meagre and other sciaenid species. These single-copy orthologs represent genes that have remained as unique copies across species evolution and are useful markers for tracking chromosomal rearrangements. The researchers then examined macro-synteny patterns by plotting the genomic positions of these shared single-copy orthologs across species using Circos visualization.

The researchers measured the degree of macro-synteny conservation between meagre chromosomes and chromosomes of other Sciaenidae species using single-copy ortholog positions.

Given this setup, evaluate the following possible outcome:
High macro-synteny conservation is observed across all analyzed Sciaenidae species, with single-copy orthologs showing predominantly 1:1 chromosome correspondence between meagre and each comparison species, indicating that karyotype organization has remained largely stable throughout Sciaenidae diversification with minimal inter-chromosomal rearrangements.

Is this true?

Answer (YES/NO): NO